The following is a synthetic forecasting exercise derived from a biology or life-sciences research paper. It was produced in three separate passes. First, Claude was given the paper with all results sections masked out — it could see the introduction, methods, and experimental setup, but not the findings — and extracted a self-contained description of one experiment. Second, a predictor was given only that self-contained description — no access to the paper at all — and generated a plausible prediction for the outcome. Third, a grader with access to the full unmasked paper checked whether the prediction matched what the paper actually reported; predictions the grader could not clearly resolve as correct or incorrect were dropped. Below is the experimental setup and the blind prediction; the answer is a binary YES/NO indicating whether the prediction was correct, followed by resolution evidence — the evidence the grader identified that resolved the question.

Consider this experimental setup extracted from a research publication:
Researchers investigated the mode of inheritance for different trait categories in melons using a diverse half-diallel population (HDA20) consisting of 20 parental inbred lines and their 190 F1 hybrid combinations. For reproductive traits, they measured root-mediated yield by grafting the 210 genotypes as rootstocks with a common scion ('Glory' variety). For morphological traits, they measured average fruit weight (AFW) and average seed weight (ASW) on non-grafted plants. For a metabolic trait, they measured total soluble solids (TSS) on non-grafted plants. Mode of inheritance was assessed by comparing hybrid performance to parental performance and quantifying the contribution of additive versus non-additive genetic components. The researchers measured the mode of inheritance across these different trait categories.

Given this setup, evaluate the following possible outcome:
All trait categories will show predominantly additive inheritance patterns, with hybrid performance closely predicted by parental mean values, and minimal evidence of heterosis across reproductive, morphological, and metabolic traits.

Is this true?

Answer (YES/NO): NO